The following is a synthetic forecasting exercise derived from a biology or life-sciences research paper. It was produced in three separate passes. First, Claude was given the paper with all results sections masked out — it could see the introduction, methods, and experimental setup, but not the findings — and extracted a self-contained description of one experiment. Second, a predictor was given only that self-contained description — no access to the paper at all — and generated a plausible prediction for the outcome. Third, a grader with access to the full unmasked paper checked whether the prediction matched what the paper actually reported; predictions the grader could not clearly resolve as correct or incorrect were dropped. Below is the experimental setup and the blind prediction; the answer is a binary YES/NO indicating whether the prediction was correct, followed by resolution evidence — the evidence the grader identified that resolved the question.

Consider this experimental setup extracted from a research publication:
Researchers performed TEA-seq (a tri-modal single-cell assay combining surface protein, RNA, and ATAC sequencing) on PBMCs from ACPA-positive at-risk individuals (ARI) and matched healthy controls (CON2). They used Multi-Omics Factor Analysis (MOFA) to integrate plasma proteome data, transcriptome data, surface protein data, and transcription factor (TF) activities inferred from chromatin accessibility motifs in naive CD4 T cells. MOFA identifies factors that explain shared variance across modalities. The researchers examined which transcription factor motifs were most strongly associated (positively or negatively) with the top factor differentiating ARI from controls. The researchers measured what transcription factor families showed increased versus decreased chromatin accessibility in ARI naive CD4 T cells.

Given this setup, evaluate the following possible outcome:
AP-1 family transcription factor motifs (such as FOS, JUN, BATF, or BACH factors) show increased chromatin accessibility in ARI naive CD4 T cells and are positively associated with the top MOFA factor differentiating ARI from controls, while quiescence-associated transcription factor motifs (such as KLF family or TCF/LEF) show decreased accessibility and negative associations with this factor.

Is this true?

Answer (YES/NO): NO